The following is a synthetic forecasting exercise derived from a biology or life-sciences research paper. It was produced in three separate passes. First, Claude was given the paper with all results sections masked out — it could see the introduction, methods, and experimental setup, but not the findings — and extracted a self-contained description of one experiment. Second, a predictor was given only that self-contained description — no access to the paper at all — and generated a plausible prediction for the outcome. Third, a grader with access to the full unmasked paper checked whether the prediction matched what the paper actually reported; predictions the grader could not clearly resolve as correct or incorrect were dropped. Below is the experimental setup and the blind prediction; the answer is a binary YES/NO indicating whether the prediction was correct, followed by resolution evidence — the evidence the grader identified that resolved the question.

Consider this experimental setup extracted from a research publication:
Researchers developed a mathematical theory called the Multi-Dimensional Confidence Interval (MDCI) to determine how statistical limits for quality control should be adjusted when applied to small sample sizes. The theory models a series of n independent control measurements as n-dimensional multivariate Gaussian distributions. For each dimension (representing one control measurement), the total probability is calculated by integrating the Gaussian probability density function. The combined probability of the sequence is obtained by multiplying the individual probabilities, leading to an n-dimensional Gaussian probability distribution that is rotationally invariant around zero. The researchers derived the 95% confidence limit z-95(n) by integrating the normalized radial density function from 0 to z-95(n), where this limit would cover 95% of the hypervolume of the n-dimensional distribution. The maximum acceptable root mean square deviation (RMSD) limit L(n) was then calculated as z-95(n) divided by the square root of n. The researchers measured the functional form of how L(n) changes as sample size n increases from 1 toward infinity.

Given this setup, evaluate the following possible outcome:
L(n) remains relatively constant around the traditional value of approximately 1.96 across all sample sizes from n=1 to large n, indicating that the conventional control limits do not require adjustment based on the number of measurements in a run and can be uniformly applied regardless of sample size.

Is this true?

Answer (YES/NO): NO